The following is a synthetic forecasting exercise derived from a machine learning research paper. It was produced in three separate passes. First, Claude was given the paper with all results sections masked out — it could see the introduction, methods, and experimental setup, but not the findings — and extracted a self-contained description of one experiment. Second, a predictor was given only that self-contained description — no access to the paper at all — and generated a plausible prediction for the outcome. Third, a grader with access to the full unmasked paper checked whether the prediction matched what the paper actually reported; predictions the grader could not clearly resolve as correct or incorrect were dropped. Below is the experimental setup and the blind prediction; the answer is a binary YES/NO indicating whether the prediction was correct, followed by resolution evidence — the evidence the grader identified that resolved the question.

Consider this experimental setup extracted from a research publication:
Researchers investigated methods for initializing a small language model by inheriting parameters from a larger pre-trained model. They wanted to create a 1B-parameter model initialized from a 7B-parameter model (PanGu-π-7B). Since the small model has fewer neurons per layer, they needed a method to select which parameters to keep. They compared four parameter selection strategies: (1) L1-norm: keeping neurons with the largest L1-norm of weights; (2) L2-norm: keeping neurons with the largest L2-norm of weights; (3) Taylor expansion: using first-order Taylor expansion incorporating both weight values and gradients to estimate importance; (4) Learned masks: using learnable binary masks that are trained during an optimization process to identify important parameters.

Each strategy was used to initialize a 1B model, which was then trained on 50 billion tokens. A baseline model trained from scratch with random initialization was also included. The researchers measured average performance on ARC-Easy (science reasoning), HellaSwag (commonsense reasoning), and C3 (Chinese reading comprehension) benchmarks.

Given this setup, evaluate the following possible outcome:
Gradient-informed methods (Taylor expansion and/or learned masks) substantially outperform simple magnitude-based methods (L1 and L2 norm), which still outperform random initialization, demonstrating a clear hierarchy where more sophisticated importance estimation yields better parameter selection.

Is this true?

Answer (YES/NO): NO